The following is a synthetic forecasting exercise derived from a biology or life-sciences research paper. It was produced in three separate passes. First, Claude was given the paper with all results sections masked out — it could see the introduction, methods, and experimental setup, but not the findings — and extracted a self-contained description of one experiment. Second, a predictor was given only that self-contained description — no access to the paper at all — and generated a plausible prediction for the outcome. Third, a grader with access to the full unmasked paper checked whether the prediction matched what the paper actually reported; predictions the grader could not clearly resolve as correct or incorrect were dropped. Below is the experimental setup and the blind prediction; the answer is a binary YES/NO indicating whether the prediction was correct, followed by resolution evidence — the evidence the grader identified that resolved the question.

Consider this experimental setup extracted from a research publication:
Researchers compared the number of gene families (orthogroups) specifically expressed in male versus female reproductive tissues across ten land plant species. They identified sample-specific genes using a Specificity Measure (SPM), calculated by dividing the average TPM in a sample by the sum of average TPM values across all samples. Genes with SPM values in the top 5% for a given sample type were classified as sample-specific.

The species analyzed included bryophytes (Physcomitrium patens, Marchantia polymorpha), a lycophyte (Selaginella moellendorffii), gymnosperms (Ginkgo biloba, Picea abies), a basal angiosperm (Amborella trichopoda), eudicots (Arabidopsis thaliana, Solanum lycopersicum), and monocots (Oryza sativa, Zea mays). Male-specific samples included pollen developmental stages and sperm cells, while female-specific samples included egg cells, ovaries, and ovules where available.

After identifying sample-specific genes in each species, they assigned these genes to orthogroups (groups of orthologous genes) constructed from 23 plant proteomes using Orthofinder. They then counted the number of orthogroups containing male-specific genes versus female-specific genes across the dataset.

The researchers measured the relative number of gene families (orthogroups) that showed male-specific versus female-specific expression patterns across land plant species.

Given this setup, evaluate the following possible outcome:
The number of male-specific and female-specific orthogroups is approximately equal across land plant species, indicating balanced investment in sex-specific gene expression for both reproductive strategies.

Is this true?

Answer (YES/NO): NO